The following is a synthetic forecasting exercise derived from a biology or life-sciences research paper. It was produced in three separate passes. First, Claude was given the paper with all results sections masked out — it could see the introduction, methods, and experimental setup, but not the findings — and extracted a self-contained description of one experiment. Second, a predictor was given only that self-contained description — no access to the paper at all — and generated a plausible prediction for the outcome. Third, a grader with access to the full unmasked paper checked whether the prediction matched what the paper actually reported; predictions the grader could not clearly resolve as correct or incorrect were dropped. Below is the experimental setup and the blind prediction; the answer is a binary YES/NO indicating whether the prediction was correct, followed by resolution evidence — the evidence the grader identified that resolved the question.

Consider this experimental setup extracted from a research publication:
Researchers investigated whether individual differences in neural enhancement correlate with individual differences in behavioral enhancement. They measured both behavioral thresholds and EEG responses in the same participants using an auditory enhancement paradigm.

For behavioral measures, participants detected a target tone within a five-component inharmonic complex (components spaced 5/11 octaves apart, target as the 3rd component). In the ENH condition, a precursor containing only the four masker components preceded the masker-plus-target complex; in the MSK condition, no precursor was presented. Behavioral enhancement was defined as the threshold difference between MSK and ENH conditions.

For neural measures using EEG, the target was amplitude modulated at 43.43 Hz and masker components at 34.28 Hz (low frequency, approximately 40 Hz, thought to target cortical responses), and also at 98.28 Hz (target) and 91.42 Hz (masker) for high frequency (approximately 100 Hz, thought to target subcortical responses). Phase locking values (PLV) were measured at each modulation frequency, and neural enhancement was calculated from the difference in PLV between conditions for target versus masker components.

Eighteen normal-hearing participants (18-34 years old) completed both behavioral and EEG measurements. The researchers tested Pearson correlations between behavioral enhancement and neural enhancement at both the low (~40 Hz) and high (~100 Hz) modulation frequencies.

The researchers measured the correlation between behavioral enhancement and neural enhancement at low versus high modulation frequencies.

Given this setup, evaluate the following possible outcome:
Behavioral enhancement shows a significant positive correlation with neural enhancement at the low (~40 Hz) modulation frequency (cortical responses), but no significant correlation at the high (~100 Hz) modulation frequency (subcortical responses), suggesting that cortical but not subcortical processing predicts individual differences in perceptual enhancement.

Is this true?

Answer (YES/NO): YES